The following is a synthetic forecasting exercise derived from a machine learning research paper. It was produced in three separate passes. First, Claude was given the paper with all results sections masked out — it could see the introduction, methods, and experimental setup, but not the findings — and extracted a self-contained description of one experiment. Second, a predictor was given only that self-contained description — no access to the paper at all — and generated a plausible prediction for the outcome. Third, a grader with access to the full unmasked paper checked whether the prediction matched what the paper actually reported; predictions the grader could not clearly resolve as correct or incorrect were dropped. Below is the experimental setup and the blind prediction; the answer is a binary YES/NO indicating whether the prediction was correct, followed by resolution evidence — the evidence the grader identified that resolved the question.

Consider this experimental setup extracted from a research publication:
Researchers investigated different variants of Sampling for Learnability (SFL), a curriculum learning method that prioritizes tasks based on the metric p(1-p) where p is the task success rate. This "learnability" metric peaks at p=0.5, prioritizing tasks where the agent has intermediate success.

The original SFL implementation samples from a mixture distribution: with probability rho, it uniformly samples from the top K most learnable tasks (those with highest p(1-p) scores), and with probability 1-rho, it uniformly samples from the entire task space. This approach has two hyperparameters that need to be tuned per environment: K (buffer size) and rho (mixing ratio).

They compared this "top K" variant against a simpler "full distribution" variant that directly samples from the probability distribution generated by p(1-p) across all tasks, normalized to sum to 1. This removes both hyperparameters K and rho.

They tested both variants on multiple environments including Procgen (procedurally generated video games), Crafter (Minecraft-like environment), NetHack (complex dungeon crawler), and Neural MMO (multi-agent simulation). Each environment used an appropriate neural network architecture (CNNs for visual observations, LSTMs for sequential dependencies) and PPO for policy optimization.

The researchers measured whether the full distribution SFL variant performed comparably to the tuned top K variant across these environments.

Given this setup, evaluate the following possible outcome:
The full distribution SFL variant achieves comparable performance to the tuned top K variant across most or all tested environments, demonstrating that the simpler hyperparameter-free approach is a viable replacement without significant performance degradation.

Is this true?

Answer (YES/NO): YES